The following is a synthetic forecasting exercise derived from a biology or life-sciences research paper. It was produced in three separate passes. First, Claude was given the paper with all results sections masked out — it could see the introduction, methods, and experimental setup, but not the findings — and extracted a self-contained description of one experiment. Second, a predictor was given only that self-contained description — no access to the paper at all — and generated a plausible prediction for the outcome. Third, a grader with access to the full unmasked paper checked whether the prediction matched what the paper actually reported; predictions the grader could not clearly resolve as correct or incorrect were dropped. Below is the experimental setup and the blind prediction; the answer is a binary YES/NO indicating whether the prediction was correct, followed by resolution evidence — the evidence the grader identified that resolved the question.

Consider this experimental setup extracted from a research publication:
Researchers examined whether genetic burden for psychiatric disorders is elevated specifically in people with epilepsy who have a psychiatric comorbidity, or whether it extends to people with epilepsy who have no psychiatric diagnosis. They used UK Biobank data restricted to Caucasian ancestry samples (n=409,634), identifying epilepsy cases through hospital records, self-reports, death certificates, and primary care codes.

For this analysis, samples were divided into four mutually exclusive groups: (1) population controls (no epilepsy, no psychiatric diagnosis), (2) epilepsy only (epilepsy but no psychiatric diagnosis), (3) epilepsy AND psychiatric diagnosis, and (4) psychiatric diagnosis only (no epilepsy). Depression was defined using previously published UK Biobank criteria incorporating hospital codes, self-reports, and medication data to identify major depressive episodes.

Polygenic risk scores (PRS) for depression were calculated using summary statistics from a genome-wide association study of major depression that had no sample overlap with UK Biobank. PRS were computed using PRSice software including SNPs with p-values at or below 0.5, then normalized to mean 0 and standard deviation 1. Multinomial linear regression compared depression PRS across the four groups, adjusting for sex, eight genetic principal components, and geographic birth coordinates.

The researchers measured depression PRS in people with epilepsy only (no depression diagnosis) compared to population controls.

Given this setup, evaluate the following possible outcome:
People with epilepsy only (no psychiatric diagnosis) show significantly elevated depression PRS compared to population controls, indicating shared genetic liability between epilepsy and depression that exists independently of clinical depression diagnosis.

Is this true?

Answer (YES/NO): YES